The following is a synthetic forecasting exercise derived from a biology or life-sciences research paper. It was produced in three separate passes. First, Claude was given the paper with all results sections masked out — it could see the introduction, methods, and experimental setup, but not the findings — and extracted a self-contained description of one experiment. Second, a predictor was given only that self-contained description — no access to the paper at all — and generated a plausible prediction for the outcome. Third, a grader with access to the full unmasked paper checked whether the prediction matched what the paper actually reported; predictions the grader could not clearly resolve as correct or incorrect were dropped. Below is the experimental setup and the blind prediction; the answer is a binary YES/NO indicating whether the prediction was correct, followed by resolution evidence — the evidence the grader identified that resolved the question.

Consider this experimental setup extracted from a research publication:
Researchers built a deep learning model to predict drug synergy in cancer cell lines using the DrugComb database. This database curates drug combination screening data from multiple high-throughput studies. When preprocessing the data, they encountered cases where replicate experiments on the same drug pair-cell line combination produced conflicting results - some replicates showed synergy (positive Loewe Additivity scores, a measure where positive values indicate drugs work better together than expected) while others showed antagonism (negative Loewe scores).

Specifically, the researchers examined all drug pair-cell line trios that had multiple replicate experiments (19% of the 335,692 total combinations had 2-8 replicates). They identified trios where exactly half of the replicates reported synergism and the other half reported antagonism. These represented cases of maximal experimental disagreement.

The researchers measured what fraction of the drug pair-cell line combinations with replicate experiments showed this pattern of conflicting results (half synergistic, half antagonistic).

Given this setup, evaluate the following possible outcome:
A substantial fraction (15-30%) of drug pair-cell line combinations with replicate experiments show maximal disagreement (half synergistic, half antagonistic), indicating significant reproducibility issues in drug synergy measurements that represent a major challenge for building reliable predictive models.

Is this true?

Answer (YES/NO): NO